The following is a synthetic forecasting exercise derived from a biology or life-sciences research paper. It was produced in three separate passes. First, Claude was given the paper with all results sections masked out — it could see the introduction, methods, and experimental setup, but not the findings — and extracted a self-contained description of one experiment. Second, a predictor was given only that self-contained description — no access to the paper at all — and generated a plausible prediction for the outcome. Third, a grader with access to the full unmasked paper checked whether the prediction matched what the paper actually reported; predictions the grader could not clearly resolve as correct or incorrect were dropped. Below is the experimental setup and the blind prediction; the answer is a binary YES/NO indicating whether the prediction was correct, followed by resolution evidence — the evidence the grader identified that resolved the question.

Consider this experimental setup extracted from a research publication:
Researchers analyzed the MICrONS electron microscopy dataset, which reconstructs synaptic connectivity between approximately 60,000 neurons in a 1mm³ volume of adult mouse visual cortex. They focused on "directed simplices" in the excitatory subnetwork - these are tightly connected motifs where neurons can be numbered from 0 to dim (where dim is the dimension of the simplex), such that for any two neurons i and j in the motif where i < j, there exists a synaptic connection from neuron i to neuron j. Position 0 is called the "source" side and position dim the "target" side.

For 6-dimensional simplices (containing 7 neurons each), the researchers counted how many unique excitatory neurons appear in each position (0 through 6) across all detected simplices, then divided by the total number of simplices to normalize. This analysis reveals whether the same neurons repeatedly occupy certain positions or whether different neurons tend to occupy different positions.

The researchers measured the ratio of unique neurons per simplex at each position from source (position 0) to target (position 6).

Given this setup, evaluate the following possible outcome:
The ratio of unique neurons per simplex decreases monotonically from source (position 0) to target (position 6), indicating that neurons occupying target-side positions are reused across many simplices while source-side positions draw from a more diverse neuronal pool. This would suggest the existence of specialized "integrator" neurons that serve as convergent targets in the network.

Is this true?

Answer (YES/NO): NO